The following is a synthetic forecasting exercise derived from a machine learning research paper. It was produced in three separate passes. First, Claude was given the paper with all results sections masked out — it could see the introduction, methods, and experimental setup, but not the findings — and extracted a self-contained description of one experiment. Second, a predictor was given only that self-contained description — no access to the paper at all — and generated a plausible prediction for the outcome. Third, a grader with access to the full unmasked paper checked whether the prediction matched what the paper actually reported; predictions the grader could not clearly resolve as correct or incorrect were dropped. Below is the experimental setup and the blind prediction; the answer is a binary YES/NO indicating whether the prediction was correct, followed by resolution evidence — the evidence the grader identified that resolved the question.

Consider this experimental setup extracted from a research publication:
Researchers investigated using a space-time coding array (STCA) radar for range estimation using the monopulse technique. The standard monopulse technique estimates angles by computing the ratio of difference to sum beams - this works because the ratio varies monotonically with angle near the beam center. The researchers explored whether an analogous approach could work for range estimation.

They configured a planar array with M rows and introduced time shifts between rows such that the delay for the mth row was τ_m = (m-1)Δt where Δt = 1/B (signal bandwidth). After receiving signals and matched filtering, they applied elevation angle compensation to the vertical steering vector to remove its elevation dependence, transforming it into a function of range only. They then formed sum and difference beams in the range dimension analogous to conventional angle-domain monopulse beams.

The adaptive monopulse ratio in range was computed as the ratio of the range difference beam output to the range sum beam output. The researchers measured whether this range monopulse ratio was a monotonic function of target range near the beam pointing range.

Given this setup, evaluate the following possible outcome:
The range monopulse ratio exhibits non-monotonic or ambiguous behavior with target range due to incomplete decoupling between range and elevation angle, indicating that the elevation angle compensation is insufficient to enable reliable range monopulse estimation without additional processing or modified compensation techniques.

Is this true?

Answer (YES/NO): NO